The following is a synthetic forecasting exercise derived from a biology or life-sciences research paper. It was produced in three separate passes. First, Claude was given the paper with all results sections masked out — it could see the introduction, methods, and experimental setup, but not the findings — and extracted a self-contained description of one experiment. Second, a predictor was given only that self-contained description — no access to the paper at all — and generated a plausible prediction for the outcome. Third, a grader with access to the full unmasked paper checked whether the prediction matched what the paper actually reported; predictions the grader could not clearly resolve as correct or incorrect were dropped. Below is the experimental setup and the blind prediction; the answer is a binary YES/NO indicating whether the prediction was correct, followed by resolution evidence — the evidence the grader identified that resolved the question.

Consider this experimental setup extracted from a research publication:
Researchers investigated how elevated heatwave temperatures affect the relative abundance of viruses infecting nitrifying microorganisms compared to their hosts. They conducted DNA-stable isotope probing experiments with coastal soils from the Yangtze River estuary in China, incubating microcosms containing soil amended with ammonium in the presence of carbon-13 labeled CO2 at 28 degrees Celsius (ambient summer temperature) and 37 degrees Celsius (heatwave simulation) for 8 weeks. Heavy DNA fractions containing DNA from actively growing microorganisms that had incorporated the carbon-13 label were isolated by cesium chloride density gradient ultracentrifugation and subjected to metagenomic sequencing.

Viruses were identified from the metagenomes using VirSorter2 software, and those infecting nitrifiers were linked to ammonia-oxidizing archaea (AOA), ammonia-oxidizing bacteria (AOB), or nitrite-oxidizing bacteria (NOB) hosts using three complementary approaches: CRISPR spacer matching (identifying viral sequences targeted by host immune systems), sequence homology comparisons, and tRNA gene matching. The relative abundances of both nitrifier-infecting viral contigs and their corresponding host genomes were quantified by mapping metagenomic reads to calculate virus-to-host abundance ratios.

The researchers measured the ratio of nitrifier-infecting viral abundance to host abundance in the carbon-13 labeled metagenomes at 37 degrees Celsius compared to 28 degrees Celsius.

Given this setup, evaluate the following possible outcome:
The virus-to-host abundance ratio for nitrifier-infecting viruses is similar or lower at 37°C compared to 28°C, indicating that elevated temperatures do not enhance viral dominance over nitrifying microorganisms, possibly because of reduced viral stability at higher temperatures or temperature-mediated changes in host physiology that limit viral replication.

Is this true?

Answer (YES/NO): YES